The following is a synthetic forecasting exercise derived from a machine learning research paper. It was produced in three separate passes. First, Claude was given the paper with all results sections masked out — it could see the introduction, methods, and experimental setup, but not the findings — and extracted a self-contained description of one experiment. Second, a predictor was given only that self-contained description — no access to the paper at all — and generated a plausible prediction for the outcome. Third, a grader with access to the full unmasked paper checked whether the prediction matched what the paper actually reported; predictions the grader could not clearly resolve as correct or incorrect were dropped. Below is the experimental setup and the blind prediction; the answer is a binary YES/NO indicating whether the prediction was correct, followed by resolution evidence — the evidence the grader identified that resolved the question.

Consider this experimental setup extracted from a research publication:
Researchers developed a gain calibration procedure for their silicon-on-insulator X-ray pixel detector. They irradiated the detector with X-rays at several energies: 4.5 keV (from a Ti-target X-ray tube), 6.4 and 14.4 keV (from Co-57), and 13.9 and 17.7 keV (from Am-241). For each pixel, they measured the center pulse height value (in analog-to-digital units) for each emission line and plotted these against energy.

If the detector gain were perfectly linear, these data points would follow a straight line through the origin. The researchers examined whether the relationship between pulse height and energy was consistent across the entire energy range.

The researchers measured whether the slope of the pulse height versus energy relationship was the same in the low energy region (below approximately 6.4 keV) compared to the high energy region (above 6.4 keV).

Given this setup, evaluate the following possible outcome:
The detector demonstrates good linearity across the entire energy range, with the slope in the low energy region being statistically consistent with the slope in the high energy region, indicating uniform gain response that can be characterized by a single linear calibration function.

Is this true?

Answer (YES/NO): NO